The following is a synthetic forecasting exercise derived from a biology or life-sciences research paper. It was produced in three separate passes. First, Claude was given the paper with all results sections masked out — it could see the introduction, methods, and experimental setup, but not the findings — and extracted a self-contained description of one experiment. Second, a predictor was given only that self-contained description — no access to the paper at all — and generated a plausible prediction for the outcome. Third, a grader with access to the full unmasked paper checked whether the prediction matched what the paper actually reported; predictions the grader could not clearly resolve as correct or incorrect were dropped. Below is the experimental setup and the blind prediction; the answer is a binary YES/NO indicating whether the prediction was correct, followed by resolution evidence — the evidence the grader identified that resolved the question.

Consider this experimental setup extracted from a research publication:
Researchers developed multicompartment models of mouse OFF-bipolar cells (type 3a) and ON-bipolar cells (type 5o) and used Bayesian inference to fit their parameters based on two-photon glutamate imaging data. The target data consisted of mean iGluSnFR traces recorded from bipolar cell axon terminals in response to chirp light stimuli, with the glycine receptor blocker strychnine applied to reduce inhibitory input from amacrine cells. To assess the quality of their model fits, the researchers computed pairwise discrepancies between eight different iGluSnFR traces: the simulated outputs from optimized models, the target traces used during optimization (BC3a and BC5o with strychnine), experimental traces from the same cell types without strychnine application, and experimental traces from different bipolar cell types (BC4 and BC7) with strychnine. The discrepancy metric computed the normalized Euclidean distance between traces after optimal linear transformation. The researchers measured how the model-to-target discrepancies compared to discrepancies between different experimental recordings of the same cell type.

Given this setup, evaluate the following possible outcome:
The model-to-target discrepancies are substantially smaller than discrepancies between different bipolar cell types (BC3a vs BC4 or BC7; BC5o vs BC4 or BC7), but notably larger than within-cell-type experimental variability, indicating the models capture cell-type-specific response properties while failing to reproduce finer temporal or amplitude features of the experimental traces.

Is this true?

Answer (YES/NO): NO